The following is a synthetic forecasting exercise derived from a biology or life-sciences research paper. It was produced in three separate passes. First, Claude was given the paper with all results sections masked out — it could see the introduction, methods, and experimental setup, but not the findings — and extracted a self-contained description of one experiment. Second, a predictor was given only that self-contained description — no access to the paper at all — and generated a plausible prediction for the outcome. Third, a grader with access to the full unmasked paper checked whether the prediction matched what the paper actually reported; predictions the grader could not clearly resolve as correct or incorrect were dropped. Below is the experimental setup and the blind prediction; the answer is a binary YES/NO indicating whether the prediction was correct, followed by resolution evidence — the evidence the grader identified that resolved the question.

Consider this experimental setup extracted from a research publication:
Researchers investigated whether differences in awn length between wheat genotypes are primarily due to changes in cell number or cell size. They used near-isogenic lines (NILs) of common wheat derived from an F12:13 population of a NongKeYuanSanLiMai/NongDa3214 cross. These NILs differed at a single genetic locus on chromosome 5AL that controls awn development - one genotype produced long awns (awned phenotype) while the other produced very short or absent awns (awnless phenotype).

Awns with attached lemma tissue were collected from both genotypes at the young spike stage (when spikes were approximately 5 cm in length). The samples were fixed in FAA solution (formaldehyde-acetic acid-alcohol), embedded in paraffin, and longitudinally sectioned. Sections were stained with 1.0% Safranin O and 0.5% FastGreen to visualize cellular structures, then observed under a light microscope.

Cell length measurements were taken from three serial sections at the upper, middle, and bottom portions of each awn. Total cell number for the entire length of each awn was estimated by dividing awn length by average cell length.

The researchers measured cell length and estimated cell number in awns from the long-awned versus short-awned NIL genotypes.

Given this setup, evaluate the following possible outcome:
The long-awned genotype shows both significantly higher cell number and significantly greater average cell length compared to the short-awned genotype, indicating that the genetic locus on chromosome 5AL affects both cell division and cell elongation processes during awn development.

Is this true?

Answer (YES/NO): NO